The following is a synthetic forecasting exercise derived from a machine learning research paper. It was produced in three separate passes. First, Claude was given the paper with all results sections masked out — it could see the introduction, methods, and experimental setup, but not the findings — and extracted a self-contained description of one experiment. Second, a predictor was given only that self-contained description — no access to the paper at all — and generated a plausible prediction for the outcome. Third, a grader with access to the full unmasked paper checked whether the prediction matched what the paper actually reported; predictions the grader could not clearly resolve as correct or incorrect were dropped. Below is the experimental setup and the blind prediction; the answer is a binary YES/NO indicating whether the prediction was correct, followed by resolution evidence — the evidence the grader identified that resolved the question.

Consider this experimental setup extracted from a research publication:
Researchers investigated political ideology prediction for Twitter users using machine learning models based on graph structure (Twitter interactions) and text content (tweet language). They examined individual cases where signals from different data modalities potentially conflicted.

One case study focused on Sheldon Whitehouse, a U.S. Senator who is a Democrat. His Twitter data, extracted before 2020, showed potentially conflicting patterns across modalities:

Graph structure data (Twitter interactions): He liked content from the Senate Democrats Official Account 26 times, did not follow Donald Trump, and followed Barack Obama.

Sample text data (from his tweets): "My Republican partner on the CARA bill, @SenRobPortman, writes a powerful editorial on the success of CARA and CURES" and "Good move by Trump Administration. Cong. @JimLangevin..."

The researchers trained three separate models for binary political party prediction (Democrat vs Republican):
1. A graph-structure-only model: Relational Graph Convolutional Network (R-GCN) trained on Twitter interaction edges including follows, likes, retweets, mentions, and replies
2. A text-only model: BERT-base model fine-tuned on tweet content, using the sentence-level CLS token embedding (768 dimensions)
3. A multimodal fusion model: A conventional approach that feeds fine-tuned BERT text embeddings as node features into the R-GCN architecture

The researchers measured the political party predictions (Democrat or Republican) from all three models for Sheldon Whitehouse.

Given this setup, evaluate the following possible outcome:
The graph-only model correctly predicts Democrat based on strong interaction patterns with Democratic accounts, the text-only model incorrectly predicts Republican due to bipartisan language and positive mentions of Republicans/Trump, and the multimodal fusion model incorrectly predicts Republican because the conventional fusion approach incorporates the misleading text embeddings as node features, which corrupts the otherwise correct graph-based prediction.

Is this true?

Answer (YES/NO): YES